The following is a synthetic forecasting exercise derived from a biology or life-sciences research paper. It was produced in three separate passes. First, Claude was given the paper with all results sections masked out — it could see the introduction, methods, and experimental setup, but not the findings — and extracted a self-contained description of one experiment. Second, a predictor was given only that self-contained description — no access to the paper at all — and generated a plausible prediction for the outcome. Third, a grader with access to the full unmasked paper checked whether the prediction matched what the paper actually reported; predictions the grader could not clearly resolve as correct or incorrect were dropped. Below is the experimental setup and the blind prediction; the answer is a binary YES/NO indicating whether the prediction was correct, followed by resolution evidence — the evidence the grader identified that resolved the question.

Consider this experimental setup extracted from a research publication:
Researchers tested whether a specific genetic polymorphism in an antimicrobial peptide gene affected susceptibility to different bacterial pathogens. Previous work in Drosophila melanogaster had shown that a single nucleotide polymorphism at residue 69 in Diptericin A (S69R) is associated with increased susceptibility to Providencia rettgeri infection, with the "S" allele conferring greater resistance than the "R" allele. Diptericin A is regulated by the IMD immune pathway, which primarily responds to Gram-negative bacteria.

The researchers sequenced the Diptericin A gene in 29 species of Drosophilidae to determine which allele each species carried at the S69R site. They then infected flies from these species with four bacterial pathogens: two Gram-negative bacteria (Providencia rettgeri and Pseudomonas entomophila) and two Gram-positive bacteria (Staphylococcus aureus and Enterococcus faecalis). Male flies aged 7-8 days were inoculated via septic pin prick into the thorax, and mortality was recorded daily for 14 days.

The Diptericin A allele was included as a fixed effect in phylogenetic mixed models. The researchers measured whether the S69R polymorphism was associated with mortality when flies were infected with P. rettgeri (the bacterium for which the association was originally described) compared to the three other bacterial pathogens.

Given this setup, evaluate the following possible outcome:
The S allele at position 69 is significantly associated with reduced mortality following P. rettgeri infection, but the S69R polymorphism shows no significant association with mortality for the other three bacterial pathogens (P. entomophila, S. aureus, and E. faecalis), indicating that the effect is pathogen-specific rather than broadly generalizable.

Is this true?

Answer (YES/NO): NO